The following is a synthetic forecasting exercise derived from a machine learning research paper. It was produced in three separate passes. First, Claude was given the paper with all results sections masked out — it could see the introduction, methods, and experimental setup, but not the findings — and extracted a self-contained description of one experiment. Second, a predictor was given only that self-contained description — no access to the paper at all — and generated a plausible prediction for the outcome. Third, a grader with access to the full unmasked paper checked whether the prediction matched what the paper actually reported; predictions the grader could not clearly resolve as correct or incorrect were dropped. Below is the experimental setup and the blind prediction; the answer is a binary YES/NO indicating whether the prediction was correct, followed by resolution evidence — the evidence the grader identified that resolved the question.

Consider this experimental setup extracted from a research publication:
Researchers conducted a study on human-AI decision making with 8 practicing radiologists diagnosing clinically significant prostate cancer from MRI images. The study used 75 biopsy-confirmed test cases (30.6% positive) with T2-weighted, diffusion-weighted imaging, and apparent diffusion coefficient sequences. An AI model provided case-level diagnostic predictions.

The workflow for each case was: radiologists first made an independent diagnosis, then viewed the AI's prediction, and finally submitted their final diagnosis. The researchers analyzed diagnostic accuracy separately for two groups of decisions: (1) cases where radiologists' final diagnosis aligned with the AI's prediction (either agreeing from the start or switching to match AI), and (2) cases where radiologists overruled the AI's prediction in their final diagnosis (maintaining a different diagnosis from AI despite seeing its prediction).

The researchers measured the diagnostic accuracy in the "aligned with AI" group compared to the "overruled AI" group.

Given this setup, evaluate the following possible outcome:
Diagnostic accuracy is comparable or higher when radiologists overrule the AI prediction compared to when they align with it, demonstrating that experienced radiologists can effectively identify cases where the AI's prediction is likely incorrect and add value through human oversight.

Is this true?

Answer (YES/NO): NO